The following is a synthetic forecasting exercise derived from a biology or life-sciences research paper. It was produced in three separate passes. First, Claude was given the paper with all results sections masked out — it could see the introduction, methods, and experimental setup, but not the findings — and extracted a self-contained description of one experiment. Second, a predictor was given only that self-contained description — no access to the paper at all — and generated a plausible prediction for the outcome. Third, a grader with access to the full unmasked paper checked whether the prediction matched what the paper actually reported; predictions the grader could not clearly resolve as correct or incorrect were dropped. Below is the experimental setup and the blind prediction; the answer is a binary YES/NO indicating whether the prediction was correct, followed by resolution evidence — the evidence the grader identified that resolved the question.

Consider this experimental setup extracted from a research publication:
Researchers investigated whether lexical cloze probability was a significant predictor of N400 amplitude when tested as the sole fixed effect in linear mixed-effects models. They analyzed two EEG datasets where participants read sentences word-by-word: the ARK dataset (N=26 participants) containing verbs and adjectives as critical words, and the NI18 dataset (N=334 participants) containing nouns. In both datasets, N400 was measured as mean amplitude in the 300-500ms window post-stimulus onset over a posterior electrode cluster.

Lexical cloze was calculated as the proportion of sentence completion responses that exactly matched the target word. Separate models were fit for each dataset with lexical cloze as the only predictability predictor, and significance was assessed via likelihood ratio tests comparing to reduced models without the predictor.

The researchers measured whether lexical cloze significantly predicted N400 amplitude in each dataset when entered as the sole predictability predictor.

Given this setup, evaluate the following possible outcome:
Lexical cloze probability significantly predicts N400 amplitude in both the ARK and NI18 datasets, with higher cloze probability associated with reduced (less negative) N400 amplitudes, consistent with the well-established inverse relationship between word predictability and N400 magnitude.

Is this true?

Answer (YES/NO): NO